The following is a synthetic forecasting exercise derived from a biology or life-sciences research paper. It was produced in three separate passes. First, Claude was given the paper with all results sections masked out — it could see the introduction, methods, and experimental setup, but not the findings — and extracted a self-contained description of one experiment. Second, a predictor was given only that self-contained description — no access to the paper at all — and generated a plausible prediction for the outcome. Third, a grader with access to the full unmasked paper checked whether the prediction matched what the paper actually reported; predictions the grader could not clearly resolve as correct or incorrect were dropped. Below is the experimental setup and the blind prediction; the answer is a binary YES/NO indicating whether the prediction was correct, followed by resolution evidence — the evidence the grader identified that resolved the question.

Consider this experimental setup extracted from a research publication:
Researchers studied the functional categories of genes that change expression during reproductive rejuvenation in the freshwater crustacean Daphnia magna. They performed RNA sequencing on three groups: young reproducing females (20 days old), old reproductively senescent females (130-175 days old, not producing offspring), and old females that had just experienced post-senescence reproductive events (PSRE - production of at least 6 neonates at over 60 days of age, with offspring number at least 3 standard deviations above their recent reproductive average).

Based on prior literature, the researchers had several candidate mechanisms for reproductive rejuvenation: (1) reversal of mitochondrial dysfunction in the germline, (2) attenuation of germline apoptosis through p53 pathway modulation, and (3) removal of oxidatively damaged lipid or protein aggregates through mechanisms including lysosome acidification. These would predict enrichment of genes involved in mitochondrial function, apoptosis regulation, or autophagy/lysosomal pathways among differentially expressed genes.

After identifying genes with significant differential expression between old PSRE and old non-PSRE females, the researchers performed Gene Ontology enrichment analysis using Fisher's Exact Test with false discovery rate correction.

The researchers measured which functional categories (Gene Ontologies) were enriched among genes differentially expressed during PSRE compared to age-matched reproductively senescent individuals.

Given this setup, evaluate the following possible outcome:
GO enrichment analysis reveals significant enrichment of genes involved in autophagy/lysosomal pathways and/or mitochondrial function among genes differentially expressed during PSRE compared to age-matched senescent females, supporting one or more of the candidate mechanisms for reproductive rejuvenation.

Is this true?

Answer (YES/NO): YES